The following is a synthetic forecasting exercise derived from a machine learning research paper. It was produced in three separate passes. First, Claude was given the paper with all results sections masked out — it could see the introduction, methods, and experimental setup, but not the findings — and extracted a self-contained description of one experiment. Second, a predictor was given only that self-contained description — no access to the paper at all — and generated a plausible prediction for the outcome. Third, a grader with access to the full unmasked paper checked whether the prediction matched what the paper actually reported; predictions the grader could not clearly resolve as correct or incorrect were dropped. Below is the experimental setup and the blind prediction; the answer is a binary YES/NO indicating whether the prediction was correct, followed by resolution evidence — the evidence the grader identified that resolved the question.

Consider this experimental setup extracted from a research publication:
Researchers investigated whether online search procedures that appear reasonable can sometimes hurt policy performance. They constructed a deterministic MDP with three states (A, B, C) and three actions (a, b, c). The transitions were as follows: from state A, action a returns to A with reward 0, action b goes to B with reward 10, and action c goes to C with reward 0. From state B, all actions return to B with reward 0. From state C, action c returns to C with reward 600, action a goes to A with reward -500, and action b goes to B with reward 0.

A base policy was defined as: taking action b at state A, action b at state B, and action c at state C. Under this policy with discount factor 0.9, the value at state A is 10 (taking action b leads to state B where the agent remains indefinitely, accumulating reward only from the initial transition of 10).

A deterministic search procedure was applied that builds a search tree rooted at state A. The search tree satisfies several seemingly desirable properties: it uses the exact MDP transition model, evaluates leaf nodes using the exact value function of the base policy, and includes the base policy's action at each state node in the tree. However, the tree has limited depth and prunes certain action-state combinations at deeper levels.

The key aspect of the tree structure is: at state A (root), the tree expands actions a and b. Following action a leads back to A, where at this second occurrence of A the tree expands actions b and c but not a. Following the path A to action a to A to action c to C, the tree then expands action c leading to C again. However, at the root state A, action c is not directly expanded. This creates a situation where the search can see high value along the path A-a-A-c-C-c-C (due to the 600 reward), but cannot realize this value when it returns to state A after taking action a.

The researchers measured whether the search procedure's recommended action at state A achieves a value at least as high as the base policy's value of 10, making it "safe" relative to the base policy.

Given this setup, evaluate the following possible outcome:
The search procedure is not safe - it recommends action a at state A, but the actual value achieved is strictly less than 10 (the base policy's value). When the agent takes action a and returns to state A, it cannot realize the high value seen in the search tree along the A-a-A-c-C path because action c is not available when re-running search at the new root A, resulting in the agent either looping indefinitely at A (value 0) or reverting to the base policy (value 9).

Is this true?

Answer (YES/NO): YES